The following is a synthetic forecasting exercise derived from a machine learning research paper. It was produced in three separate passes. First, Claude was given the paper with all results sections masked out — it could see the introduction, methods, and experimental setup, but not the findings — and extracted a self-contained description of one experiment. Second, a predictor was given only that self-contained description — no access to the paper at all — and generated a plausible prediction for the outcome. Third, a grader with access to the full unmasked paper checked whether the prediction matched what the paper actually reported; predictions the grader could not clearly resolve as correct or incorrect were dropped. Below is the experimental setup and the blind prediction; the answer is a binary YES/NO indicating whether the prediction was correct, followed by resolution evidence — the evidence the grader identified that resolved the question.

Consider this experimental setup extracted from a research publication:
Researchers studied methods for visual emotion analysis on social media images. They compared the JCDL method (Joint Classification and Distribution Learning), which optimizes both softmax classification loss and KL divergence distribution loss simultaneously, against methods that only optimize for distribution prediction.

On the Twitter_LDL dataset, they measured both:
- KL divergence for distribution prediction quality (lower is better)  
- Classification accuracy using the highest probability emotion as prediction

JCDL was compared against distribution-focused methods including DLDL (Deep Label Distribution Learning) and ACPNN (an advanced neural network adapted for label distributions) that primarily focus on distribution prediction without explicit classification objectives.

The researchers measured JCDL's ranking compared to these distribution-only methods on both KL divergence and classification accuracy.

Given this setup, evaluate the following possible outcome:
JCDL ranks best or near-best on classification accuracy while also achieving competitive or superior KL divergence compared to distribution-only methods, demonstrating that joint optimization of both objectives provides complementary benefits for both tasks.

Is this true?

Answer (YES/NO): YES